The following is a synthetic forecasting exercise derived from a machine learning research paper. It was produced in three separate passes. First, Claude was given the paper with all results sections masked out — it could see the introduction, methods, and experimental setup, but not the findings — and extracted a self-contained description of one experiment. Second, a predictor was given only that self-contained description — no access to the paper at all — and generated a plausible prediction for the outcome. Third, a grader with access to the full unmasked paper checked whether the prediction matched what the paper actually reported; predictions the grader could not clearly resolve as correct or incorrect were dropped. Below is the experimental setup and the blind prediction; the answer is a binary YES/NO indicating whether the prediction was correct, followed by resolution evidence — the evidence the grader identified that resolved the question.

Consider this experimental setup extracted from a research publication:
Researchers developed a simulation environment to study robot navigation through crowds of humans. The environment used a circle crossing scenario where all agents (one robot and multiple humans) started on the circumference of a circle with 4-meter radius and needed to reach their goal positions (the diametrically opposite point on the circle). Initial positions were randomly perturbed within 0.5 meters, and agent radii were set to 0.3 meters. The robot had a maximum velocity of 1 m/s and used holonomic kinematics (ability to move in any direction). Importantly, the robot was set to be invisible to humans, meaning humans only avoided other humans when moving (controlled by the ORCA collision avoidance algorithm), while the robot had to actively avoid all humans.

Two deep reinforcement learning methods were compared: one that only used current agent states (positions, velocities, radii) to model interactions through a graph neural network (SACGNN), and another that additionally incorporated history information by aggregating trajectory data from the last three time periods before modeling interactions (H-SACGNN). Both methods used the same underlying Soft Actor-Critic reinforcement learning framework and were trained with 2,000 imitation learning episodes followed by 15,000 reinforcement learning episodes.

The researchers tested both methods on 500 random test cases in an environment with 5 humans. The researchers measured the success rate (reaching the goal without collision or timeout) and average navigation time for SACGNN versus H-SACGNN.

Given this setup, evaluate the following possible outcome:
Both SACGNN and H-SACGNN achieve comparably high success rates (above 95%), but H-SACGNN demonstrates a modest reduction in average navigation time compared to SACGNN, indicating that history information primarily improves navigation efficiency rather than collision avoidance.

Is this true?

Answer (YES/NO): NO